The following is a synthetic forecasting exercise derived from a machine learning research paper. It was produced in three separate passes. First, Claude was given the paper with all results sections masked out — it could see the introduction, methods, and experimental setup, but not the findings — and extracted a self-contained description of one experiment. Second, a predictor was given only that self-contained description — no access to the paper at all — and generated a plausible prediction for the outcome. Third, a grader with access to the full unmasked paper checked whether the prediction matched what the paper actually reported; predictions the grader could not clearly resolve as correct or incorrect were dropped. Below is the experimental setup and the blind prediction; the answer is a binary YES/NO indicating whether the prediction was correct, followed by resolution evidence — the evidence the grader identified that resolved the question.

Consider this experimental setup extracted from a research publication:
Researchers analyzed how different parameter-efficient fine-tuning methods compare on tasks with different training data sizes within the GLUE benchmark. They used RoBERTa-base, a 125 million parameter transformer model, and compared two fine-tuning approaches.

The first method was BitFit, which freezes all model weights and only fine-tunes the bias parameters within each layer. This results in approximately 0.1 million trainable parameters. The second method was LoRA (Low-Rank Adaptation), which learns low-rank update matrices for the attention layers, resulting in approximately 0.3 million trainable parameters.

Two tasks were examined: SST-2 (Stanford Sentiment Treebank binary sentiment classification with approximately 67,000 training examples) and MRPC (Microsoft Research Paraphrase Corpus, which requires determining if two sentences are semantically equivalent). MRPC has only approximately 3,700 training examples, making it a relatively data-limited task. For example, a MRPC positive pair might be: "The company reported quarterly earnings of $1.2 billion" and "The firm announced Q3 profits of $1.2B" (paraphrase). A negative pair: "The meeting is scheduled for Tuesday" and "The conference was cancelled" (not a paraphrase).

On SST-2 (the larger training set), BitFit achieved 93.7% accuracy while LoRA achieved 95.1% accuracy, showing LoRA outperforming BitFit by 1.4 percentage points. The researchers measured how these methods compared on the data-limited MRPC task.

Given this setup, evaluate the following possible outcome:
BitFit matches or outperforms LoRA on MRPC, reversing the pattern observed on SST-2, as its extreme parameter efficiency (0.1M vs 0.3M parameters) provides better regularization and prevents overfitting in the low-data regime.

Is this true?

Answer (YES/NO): YES